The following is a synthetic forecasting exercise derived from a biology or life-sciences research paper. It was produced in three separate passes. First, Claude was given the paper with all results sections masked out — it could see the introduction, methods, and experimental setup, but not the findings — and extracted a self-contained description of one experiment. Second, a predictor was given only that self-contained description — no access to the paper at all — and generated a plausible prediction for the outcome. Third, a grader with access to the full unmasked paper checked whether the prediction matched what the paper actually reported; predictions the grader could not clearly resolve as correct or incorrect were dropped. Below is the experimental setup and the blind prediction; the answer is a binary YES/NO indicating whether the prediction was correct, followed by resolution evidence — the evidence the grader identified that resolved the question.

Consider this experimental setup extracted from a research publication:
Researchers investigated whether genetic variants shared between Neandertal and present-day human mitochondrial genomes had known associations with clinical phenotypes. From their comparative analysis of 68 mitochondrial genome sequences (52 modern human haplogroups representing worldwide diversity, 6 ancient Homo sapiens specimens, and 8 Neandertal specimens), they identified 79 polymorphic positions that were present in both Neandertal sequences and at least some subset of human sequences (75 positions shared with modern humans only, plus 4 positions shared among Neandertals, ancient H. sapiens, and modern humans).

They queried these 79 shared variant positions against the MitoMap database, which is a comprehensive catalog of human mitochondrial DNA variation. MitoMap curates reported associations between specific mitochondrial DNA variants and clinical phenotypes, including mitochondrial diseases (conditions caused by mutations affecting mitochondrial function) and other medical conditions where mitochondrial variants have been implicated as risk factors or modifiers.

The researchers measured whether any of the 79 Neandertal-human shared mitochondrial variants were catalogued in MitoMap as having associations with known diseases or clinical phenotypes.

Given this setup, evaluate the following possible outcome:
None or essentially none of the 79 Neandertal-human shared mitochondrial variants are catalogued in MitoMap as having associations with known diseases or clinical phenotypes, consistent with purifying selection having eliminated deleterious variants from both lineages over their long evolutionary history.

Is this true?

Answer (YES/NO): NO